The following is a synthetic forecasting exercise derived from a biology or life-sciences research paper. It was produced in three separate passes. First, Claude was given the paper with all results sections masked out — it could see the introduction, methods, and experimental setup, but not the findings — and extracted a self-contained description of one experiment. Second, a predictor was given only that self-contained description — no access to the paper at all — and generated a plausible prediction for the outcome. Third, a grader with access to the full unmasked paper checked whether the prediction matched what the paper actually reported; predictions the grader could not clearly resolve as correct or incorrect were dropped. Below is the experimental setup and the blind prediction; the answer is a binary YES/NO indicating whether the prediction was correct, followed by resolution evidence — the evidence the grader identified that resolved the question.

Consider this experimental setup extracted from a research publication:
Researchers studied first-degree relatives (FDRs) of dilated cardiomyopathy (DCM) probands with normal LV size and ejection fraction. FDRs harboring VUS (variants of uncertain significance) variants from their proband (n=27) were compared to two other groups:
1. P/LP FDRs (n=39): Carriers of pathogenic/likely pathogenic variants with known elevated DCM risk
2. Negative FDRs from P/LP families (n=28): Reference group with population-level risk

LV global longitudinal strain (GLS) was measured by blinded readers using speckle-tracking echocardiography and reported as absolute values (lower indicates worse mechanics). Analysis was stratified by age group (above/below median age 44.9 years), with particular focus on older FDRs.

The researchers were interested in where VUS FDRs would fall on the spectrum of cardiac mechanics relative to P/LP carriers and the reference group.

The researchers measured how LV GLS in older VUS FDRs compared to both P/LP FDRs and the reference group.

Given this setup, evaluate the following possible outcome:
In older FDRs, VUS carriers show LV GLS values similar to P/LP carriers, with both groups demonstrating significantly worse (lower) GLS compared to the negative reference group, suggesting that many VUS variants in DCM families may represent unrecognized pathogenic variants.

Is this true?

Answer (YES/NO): YES